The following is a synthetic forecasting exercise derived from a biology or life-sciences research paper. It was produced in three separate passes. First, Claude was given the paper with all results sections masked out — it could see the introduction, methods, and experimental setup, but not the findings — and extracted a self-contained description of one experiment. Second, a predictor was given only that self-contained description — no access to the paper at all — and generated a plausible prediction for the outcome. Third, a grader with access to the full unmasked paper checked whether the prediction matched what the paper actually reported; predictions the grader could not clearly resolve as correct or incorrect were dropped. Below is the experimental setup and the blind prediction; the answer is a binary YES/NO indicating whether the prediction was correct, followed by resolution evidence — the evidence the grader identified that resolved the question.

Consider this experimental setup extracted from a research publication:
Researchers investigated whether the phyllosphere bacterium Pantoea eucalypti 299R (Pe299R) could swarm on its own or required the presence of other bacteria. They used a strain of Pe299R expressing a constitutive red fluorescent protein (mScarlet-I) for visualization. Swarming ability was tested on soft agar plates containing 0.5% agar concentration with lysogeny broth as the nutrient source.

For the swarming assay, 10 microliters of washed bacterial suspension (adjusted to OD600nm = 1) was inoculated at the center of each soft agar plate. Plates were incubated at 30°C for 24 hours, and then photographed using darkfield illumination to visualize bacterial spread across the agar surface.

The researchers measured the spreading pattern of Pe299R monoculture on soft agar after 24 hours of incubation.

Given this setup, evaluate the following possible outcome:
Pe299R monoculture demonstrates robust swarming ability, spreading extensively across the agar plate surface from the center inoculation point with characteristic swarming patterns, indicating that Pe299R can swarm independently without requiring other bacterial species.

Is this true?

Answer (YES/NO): NO